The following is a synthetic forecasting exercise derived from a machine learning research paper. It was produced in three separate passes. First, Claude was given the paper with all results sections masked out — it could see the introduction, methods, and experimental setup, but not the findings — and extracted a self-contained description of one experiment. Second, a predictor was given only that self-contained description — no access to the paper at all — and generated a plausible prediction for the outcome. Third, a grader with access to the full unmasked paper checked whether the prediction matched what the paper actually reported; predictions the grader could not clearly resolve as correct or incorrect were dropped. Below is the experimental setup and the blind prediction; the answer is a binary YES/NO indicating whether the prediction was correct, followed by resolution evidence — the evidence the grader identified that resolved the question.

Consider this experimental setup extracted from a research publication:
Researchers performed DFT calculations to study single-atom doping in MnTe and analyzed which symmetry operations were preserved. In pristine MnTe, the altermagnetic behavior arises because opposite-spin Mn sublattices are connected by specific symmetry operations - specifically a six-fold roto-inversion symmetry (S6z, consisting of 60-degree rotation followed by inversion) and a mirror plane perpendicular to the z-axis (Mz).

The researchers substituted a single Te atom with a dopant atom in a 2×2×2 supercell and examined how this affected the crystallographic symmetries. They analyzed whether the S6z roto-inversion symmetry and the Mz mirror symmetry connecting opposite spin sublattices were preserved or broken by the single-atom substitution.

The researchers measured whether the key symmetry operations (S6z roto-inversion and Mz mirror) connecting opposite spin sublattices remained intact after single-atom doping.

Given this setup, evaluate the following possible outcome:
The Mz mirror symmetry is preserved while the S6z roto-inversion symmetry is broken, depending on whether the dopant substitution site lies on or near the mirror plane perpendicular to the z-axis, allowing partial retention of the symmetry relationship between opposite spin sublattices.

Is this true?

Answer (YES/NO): NO